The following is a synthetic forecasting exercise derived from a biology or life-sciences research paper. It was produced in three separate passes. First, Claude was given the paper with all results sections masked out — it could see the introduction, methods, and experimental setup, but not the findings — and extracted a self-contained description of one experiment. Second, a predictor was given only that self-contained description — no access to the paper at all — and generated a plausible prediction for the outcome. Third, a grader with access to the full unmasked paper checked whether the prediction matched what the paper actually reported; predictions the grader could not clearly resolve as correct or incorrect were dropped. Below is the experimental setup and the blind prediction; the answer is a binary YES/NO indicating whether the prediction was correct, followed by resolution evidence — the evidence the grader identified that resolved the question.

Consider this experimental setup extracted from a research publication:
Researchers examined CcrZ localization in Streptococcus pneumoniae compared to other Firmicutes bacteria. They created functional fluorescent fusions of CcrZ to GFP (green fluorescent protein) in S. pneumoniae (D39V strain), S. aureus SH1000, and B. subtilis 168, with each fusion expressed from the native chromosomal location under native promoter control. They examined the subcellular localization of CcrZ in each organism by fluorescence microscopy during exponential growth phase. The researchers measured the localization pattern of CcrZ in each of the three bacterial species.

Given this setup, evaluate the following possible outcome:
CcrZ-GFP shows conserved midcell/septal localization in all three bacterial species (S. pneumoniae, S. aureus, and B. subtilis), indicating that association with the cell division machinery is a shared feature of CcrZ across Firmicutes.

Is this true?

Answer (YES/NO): NO